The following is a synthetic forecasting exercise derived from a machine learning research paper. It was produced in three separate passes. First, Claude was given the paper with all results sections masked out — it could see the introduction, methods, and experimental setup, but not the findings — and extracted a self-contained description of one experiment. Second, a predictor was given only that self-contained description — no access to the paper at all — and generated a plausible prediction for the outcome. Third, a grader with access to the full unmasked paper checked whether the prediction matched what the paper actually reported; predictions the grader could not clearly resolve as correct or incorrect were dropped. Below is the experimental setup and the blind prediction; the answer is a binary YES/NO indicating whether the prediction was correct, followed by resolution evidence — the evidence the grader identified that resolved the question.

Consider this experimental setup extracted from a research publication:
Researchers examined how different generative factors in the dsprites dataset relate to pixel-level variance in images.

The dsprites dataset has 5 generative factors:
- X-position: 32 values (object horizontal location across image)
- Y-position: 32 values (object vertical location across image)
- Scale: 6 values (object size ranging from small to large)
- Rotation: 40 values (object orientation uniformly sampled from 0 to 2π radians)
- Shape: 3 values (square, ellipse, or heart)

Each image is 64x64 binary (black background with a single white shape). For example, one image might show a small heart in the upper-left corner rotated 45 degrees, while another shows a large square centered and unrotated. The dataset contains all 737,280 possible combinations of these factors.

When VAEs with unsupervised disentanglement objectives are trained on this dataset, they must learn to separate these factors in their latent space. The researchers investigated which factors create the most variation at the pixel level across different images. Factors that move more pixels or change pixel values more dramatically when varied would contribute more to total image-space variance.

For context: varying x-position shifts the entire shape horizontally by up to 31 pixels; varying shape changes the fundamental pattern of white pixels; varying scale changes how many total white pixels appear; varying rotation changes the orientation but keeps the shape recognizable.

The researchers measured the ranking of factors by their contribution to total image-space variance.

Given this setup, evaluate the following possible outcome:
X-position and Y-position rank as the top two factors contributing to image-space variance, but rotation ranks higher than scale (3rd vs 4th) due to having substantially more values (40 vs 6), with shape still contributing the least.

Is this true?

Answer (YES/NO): NO